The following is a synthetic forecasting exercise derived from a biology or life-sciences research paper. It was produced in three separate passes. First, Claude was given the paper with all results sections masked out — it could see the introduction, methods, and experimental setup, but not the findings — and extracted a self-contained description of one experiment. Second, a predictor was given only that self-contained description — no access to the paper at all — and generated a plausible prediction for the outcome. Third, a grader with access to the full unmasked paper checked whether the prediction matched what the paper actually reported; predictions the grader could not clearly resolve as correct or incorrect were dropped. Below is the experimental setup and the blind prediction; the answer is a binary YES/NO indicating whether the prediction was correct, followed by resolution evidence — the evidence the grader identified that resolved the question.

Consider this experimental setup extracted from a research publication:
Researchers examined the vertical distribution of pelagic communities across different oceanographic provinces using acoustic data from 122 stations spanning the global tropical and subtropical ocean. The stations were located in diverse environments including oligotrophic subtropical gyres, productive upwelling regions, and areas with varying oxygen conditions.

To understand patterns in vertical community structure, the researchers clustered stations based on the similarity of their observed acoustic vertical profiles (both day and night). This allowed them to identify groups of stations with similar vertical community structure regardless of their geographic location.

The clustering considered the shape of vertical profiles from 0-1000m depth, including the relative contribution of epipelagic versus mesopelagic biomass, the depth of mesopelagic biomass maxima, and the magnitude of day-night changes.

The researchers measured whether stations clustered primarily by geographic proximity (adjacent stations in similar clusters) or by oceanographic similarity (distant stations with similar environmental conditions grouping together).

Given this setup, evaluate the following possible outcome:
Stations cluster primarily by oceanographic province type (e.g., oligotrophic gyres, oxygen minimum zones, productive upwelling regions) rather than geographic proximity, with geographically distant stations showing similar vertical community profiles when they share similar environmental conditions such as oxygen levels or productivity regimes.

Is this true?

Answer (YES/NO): YES